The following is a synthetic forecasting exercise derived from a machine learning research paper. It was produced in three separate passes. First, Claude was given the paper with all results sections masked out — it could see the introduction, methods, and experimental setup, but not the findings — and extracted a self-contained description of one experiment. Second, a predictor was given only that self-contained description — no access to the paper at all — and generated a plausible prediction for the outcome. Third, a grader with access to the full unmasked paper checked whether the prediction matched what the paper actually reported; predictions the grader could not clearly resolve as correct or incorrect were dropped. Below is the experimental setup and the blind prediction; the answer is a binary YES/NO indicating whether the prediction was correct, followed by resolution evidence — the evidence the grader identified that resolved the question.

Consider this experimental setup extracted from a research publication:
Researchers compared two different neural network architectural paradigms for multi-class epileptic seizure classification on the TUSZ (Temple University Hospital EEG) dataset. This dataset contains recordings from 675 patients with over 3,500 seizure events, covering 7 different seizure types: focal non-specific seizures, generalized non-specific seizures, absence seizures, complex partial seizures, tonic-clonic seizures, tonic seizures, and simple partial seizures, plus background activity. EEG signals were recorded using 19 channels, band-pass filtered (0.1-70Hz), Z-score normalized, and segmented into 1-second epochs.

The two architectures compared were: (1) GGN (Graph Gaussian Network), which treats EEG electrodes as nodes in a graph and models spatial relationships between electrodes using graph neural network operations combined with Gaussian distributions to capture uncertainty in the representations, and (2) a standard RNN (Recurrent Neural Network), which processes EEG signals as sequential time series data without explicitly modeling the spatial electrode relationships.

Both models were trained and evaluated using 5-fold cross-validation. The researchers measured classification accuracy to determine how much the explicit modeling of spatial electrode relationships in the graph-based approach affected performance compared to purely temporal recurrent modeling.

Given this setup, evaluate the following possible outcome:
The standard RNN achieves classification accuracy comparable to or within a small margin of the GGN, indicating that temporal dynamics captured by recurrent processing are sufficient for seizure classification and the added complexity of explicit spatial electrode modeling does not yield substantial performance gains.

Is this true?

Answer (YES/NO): NO